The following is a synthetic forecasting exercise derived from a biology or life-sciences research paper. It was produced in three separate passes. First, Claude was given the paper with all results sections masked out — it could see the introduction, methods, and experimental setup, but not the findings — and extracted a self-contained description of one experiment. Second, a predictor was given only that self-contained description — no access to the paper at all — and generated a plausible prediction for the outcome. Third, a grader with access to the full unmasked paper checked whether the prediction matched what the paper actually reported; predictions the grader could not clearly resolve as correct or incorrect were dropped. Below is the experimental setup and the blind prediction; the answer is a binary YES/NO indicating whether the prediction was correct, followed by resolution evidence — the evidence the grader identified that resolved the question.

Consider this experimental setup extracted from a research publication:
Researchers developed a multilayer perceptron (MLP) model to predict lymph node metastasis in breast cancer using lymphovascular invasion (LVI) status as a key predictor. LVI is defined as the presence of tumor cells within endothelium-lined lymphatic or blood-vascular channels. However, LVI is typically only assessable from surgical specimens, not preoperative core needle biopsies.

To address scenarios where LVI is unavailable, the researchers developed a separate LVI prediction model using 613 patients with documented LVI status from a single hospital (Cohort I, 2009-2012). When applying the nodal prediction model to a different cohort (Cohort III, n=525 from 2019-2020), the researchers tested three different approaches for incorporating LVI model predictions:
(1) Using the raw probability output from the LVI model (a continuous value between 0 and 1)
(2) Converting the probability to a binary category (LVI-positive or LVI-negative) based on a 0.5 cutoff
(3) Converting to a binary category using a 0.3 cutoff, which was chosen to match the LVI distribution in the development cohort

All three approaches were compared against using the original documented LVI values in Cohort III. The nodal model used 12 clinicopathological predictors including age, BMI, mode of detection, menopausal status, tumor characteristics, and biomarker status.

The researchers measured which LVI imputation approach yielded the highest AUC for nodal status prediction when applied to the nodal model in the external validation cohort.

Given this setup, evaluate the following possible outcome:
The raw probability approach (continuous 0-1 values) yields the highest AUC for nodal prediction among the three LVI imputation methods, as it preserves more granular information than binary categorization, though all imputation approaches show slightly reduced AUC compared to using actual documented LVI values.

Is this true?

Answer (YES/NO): NO